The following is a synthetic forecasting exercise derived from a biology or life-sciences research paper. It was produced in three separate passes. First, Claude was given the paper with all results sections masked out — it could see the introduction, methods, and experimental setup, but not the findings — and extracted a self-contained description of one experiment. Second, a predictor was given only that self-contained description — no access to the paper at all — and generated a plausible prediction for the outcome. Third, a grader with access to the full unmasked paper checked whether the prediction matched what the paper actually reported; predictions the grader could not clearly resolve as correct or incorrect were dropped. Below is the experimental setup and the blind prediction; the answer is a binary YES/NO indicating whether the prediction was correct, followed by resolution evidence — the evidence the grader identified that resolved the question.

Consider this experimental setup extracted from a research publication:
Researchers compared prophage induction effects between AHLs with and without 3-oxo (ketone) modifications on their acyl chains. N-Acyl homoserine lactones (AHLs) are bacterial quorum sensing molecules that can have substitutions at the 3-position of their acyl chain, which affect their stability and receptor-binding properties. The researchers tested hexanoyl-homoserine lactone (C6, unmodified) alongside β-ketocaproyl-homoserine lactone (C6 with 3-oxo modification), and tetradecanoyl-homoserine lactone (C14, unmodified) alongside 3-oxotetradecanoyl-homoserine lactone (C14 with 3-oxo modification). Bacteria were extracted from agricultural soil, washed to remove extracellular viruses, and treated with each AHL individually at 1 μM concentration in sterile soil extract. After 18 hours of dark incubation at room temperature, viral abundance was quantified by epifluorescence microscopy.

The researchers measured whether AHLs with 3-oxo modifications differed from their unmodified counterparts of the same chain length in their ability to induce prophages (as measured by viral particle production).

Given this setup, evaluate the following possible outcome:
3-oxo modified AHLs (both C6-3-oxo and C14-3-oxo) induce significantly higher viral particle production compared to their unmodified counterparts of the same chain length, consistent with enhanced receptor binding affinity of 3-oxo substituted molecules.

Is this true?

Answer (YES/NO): NO